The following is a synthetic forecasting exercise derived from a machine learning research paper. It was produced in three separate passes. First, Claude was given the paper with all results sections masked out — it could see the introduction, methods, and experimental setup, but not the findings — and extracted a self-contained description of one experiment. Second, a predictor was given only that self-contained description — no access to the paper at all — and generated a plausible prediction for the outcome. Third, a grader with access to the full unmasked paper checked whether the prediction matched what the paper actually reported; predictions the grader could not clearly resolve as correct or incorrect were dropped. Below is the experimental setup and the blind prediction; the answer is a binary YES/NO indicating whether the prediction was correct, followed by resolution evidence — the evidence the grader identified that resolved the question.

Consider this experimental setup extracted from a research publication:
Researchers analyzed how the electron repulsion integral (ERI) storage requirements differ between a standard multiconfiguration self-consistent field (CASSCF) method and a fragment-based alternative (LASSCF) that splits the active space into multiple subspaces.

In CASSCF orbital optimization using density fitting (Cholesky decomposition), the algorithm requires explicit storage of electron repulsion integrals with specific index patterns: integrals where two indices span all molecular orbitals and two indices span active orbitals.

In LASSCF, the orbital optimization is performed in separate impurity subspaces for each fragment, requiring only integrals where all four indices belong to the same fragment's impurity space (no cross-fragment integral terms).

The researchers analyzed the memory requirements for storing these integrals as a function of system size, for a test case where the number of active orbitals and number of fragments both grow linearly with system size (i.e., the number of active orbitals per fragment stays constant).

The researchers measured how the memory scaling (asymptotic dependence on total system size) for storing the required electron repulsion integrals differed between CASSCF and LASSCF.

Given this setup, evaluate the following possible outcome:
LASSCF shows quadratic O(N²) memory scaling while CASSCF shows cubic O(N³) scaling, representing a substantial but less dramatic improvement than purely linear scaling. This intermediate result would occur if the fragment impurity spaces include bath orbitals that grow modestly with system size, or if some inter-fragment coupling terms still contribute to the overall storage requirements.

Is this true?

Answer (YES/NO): NO